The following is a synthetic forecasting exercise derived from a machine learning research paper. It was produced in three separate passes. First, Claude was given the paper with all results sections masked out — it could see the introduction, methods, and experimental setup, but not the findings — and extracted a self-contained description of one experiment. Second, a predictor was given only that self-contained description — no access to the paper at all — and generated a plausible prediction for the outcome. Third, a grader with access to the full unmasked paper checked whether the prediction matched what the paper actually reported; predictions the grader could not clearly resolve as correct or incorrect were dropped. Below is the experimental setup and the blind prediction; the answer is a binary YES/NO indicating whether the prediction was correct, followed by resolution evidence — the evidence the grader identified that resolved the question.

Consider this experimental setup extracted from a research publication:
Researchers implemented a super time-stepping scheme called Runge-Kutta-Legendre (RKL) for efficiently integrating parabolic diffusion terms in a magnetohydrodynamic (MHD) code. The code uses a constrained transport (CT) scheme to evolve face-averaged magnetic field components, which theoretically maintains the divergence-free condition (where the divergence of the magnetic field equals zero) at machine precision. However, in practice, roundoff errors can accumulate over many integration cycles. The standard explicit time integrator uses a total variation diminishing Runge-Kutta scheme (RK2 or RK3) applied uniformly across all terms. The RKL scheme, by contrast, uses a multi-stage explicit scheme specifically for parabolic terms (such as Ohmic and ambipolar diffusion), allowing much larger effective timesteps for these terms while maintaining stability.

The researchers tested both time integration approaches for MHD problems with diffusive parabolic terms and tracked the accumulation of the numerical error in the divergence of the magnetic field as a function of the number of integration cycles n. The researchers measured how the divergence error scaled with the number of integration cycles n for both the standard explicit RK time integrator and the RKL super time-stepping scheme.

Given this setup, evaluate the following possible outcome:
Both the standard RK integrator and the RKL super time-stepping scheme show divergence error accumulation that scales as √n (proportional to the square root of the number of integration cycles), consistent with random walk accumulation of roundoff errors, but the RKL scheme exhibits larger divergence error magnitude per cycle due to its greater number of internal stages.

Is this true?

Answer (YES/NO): NO